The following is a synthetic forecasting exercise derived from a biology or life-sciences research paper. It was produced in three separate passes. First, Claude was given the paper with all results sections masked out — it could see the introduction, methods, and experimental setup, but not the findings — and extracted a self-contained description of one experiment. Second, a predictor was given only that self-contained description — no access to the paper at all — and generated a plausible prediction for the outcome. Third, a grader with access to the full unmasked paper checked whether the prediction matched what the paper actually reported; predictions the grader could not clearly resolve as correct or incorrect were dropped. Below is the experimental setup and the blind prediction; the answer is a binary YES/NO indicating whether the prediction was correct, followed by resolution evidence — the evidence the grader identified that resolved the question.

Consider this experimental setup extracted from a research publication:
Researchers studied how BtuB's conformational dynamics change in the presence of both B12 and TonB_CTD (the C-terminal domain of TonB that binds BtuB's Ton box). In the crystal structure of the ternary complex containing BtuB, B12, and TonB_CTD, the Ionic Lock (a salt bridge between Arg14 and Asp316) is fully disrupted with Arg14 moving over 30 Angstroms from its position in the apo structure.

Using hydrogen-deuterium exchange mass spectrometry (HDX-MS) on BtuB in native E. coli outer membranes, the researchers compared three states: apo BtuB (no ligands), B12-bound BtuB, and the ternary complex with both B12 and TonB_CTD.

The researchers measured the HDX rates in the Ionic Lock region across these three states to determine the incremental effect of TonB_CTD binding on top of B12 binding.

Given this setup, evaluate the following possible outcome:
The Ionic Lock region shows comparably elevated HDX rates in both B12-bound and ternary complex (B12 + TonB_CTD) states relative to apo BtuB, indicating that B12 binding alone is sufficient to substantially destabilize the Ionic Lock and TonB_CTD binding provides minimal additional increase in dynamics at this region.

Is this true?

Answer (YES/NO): YES